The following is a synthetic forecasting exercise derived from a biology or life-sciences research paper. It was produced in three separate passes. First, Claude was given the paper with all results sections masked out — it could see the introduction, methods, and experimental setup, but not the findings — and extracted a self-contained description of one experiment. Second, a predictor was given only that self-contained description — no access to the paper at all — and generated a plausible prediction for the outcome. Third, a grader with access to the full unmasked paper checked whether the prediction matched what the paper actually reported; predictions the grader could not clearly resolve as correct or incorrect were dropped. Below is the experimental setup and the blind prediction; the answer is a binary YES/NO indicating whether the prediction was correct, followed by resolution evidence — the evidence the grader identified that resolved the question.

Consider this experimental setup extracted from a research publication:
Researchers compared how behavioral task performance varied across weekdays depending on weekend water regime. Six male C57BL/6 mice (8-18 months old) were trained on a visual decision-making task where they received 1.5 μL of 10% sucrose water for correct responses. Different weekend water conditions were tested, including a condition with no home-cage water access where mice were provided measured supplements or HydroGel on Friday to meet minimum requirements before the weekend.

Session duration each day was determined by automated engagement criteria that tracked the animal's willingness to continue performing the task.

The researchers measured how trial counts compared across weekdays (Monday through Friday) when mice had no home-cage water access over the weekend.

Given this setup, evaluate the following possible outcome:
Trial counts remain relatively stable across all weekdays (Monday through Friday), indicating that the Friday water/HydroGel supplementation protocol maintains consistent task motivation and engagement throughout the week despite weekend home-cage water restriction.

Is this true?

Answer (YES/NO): YES